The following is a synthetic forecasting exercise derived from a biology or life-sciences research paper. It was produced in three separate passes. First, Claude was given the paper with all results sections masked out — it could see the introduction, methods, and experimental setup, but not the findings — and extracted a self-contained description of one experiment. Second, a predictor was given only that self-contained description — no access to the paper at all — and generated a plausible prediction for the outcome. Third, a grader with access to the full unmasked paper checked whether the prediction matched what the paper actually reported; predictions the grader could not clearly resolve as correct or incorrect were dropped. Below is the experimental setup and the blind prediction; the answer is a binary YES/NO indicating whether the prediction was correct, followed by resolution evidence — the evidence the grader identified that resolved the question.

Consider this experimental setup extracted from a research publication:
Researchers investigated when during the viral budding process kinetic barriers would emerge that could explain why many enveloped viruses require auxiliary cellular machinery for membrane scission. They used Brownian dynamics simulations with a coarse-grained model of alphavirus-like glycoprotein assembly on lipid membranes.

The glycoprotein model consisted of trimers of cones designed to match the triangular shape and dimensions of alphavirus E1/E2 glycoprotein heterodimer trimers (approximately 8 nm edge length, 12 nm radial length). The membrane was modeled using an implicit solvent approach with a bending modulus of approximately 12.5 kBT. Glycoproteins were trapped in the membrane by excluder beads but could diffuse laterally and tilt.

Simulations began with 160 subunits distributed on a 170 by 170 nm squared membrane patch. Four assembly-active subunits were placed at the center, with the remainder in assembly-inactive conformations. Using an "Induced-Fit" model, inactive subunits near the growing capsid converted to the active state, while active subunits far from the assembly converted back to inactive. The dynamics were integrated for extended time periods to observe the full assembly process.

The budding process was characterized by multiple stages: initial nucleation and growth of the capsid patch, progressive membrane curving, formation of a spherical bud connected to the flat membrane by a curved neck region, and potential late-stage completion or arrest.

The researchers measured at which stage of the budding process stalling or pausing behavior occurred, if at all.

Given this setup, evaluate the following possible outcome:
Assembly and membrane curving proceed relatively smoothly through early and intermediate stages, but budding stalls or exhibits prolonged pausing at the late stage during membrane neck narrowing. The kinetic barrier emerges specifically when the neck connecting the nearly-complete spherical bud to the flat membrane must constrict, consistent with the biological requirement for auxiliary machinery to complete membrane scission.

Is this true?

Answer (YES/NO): YES